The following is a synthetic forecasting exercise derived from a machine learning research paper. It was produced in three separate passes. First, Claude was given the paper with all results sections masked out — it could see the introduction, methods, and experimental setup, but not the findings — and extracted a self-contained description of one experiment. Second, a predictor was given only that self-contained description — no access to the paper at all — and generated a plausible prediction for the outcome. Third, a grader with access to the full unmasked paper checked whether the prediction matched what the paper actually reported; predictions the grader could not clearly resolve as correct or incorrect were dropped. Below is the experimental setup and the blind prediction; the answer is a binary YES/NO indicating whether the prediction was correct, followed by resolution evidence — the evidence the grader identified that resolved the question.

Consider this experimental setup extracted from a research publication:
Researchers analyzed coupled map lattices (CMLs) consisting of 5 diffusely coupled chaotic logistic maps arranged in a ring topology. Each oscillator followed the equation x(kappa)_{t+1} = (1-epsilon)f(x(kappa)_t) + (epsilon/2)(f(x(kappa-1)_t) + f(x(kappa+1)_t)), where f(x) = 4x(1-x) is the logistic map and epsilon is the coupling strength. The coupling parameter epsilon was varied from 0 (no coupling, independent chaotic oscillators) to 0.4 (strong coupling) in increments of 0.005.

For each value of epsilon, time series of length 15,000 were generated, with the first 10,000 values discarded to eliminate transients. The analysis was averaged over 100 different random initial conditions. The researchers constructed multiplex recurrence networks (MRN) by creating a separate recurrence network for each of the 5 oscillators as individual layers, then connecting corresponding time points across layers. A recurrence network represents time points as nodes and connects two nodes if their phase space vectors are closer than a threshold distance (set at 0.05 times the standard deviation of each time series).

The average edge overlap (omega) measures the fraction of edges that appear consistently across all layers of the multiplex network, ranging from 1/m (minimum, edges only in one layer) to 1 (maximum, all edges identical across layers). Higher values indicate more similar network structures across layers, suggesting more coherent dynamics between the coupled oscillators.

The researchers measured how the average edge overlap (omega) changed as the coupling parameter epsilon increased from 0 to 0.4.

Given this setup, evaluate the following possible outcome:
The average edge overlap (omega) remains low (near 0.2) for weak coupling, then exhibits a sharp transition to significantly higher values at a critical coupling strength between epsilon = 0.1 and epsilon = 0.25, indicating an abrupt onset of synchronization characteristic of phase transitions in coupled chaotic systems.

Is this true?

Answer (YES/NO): NO